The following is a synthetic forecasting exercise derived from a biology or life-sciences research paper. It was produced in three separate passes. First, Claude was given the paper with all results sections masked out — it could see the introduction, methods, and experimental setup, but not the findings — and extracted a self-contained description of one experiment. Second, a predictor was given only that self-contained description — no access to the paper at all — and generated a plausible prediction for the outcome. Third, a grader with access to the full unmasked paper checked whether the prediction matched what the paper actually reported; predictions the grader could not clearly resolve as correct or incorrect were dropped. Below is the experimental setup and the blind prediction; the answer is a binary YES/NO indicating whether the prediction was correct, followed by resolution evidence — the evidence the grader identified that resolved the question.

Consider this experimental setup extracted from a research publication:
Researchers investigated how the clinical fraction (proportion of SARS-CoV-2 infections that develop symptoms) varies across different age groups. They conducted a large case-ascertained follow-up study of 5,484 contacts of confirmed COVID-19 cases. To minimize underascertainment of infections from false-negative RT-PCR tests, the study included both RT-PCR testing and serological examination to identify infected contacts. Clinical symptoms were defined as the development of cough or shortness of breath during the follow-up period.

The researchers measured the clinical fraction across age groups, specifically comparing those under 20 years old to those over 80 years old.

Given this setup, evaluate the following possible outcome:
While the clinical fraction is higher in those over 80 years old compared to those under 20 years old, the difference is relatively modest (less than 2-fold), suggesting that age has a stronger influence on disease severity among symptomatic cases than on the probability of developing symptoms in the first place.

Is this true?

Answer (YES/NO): NO